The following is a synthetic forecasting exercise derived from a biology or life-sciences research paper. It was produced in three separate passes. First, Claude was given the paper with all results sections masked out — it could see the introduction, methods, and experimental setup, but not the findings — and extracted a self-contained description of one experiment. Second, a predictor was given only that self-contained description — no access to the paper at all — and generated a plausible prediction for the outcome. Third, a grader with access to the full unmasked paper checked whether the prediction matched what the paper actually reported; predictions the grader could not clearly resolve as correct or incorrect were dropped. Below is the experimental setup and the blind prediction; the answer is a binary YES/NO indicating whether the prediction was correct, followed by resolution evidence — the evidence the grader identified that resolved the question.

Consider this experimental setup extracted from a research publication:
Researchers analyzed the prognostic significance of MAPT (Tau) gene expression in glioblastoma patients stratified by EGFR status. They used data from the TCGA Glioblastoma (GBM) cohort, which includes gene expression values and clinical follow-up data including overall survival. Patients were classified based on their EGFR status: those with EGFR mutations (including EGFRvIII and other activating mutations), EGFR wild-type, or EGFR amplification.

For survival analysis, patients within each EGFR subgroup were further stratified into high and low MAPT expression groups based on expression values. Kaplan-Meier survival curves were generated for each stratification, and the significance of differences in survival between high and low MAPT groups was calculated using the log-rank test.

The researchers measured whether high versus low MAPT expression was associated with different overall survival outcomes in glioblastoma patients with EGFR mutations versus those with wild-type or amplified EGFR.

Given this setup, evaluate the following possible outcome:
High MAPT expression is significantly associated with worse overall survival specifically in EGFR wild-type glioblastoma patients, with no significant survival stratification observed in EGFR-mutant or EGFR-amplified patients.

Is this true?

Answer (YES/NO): NO